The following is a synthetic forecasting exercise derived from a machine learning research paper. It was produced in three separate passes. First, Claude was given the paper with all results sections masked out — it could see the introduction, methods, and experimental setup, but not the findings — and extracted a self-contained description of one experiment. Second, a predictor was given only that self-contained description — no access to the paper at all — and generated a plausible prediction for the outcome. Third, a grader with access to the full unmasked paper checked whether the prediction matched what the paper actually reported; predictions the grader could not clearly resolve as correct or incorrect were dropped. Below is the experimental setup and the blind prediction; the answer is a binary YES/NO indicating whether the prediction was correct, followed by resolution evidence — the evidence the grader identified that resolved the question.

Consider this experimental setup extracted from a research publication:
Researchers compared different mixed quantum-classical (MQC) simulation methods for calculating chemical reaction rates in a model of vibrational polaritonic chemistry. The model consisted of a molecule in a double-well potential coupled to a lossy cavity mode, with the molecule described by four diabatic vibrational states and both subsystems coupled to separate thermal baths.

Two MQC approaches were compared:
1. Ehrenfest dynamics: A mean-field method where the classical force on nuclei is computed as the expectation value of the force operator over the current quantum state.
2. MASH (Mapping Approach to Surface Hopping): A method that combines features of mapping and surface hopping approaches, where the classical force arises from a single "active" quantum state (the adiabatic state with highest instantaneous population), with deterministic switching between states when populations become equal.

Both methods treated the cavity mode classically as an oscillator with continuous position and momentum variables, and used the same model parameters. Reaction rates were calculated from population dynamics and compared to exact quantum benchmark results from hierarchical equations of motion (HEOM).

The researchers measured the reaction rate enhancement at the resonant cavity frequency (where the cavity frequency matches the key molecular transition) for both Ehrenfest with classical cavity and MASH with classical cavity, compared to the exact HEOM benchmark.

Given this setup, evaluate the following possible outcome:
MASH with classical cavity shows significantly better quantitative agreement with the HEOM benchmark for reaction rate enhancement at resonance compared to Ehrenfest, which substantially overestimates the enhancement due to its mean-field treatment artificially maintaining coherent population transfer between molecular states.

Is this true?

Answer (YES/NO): YES